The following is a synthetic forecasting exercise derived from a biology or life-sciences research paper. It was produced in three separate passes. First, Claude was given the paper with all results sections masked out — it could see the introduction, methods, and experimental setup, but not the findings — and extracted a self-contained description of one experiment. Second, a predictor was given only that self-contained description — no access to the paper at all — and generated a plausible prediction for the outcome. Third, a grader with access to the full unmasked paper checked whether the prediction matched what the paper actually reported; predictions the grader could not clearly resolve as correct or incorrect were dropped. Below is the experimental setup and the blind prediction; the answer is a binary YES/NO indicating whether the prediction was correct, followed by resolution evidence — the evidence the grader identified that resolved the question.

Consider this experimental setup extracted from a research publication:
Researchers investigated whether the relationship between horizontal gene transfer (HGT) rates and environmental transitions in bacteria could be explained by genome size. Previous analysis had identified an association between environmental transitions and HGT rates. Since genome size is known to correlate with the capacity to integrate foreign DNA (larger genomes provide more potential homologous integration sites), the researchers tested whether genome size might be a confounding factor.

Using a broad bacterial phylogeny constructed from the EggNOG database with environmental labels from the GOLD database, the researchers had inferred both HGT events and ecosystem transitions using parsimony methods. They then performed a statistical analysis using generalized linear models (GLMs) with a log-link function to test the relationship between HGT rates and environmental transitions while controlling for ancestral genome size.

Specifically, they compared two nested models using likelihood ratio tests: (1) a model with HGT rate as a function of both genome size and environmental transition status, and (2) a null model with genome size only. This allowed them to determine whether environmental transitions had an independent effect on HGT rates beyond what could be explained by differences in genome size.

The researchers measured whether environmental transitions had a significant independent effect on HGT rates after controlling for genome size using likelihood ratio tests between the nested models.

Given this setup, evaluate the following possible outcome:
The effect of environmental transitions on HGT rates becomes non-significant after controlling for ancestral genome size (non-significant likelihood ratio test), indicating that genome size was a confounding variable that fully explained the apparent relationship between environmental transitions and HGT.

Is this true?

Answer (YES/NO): YES